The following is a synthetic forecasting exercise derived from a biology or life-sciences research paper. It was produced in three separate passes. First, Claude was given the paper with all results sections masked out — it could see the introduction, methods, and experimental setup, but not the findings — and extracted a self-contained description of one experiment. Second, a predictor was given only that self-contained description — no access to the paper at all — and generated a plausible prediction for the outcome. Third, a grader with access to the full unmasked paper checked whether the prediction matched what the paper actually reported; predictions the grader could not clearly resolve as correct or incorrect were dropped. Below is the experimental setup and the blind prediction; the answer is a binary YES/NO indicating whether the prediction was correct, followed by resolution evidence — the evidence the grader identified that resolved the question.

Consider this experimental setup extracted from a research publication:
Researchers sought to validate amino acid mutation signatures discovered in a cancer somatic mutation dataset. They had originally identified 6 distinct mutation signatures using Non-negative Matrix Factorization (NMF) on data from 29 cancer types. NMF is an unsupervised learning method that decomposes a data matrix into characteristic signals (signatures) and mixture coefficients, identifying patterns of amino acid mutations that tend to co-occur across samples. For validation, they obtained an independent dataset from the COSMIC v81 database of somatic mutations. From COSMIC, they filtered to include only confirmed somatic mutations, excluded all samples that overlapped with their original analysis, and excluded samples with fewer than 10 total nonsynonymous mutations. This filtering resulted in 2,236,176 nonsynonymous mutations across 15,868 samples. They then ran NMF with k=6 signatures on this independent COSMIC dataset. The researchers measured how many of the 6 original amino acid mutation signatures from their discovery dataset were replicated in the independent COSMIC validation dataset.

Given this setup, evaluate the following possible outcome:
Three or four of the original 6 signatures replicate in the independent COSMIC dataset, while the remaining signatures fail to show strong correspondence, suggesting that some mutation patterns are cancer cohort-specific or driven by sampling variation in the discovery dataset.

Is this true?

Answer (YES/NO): NO